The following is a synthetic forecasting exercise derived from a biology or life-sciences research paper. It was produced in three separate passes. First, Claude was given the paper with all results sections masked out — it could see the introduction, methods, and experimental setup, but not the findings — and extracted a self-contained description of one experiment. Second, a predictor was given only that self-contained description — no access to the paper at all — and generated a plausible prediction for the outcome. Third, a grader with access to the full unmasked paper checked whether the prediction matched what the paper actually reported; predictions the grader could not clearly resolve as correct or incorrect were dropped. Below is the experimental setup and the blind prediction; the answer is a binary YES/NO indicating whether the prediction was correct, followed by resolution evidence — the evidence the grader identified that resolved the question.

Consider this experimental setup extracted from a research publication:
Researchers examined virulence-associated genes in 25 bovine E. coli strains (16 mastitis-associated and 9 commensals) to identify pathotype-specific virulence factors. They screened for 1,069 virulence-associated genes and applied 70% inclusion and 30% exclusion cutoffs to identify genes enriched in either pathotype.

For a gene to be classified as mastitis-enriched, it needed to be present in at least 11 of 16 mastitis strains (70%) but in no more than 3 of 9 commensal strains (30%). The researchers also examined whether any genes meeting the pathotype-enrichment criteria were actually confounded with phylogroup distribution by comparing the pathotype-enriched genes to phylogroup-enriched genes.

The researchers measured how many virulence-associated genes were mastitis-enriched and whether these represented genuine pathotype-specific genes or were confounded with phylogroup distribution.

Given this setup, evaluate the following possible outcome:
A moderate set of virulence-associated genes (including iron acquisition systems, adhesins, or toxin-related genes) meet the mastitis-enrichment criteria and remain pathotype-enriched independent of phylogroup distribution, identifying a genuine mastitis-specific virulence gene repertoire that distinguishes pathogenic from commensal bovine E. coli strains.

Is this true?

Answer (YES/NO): NO